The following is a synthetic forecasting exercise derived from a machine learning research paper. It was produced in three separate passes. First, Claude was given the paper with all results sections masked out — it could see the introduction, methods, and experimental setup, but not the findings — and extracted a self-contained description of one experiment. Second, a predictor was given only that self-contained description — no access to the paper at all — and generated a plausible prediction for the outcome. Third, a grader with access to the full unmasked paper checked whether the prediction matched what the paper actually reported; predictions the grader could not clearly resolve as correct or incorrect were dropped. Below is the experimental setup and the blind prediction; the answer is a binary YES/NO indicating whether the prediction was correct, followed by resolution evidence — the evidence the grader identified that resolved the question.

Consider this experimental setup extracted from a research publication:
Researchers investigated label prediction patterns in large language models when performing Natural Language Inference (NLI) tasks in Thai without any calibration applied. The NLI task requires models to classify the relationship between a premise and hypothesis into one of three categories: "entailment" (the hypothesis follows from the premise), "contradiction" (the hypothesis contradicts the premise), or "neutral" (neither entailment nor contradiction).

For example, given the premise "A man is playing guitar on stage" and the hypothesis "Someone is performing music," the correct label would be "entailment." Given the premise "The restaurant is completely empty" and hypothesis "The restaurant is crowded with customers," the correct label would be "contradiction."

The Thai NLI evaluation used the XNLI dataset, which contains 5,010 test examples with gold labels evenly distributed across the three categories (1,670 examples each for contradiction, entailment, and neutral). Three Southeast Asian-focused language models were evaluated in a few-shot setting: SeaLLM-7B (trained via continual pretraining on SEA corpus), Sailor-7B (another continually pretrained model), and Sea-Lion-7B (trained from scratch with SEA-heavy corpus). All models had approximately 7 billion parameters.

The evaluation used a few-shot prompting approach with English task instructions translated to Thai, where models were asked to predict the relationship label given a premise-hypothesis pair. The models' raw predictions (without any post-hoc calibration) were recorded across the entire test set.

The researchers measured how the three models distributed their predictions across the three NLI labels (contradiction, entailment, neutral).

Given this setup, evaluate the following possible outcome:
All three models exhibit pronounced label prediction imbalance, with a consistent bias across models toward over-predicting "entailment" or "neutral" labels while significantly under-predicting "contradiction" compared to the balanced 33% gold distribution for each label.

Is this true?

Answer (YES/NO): NO